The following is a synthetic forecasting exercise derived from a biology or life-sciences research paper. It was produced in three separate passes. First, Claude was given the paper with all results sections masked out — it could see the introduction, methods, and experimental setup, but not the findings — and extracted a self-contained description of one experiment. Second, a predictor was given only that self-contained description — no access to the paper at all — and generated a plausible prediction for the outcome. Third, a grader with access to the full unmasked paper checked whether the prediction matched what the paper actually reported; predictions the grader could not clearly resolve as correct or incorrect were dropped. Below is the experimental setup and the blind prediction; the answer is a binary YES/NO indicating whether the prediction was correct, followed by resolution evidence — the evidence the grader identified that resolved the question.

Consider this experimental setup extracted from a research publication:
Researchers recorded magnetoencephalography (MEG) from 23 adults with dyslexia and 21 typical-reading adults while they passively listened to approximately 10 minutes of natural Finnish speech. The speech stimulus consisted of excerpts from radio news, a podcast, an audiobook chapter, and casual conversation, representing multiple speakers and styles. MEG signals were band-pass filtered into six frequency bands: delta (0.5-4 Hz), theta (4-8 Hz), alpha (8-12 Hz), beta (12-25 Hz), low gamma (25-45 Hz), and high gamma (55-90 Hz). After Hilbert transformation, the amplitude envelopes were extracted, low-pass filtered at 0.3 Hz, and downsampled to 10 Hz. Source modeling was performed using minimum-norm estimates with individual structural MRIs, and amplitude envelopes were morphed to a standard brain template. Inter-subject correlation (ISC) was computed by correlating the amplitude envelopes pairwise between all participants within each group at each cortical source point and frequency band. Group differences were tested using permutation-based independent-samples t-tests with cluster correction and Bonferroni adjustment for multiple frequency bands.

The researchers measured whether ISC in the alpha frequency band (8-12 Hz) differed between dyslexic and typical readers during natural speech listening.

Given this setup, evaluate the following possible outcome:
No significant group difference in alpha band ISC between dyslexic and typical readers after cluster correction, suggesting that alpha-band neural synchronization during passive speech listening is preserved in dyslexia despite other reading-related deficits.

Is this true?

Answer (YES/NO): NO